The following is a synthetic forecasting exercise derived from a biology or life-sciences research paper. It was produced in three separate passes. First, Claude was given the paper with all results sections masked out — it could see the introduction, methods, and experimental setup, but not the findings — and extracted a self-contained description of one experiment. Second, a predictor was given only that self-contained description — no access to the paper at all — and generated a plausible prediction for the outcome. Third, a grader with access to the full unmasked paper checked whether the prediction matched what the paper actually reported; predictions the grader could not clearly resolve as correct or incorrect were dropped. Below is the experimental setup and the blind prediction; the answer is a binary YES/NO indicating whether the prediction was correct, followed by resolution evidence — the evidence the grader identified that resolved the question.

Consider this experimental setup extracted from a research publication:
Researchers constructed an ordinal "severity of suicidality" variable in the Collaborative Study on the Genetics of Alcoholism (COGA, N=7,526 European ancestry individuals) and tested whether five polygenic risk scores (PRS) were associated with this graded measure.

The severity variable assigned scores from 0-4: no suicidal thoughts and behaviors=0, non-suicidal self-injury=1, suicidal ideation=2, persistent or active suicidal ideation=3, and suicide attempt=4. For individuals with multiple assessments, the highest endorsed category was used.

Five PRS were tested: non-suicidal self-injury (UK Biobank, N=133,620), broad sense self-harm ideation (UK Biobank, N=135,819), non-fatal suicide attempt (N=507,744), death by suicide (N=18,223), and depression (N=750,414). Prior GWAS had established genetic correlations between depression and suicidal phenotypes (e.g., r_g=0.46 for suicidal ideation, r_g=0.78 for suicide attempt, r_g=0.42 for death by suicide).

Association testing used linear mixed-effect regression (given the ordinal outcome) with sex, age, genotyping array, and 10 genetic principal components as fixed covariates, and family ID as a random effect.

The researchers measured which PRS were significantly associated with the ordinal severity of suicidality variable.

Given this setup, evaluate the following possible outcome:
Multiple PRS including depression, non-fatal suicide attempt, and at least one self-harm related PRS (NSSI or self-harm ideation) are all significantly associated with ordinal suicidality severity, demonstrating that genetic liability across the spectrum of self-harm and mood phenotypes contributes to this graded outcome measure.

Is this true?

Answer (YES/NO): YES